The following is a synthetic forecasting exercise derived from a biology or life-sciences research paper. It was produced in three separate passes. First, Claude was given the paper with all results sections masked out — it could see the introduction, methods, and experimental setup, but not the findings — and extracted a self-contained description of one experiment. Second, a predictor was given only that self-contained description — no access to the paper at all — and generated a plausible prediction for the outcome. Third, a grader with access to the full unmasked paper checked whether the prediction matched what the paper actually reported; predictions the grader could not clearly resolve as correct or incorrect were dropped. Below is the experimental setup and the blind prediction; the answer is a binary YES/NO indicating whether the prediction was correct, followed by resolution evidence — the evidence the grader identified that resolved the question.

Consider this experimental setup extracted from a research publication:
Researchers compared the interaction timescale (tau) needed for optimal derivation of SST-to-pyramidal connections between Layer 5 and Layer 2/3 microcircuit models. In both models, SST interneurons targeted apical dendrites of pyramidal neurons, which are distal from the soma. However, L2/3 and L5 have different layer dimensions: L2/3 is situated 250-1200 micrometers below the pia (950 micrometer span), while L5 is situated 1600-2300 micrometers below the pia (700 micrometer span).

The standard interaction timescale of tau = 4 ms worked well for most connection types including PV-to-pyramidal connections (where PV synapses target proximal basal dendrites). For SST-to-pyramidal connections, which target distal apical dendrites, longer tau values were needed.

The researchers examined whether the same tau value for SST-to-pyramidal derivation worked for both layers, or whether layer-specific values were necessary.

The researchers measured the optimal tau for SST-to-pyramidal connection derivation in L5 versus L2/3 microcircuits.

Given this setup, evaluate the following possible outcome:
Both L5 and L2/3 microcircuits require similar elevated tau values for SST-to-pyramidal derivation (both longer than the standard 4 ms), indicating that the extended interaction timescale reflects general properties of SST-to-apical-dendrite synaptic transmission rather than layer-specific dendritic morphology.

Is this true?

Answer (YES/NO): NO